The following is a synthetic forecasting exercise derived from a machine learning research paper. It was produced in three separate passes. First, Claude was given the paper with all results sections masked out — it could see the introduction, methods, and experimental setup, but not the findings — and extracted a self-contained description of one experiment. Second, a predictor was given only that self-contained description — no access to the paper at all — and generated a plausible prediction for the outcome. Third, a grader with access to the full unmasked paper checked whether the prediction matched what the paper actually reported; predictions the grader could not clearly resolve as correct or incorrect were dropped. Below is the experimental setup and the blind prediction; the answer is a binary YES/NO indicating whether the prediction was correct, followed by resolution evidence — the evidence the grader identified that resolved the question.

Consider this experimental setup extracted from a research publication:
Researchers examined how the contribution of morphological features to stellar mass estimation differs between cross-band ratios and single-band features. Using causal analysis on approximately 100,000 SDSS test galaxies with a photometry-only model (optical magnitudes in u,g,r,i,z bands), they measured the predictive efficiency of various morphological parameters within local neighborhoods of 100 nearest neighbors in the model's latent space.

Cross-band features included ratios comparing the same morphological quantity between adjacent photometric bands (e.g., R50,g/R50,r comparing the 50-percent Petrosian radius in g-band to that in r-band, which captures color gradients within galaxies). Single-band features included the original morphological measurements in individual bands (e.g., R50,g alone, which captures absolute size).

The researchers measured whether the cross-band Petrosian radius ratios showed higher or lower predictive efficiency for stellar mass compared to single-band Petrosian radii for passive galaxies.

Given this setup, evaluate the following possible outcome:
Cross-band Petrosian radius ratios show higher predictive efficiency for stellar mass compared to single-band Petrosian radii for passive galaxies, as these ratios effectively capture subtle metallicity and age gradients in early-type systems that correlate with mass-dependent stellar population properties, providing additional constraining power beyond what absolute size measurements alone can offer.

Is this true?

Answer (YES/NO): NO